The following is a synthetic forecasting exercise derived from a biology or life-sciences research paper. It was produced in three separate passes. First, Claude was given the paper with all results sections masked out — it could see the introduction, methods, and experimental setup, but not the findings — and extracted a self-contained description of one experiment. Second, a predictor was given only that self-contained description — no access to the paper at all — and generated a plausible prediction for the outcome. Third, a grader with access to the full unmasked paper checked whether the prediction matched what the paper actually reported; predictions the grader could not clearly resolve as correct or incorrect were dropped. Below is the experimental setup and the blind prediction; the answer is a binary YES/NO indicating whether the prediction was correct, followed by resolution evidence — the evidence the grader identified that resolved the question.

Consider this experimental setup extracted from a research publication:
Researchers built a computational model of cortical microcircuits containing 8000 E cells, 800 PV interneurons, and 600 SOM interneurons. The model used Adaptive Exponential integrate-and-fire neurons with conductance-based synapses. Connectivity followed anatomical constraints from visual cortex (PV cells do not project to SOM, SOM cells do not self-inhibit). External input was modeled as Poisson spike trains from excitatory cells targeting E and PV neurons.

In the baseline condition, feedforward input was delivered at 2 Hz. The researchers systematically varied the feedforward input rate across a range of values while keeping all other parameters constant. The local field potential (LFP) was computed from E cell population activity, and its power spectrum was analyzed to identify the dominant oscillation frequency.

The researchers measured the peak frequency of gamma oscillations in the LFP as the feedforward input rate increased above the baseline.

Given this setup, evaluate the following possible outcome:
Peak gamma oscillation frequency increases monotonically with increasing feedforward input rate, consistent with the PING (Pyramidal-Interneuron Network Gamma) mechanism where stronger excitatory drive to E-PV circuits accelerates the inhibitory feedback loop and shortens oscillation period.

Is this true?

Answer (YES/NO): YES